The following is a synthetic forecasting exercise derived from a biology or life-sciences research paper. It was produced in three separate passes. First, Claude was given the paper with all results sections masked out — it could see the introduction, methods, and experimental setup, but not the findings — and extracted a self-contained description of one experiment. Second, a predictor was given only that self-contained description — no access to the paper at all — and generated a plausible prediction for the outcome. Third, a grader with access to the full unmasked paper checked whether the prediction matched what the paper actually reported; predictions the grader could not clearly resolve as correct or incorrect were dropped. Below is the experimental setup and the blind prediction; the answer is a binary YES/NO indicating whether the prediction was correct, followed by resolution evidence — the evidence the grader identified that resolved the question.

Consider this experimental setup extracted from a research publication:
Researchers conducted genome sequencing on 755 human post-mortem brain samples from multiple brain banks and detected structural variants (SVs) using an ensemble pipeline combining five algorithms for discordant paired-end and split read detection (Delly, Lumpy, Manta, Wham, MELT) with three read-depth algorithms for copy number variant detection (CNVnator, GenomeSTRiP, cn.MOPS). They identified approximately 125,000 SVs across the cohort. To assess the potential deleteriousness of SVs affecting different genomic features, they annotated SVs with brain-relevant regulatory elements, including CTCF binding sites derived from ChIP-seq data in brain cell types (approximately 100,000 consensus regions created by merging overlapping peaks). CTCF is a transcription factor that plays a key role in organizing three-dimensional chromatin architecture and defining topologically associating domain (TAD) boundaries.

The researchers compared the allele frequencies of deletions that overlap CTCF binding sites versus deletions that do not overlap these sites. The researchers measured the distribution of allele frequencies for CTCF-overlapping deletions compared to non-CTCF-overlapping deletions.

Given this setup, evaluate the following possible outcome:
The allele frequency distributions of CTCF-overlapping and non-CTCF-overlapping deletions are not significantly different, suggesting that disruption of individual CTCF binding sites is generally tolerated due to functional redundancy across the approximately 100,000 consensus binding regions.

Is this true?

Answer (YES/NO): NO